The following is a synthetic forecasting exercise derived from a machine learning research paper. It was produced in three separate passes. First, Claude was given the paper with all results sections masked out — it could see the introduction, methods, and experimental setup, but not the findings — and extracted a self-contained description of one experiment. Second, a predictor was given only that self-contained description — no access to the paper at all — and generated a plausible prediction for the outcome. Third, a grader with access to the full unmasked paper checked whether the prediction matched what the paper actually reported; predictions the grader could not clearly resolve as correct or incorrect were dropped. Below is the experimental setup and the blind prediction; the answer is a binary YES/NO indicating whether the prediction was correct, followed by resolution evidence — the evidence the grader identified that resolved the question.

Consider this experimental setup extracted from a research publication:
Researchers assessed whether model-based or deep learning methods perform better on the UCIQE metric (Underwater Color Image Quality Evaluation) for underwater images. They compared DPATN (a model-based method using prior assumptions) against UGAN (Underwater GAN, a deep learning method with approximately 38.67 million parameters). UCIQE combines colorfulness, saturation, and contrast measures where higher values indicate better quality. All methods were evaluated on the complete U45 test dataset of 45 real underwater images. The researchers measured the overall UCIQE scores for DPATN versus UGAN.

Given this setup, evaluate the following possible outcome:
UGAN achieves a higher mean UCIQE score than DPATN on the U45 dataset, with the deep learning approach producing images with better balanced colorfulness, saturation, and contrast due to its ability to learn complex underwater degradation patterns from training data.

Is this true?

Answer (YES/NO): NO